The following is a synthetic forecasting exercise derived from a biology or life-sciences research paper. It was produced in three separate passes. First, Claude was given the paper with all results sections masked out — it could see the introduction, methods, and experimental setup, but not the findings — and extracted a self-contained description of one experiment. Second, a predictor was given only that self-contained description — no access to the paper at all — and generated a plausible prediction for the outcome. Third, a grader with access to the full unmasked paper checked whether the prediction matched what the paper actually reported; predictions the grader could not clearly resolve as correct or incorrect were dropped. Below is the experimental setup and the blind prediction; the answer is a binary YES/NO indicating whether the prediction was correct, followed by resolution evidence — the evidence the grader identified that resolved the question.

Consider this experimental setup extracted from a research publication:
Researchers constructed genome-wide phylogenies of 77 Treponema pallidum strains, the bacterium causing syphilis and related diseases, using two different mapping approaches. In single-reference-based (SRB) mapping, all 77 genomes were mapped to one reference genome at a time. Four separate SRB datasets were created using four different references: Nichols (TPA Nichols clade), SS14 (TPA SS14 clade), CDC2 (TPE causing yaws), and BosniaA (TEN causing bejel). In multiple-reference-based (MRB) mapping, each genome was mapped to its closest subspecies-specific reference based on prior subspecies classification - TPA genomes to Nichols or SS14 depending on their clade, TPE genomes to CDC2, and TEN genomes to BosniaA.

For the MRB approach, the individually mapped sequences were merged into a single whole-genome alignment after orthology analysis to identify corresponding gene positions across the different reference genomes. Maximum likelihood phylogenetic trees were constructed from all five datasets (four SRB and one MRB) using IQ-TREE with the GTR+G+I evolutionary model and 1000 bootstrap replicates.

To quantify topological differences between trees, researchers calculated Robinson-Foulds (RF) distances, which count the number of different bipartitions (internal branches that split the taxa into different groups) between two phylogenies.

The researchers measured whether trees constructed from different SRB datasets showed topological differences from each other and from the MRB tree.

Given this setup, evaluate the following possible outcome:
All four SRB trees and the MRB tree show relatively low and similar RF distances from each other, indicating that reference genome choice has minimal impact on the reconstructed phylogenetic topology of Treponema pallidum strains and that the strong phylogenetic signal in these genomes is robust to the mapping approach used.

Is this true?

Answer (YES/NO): NO